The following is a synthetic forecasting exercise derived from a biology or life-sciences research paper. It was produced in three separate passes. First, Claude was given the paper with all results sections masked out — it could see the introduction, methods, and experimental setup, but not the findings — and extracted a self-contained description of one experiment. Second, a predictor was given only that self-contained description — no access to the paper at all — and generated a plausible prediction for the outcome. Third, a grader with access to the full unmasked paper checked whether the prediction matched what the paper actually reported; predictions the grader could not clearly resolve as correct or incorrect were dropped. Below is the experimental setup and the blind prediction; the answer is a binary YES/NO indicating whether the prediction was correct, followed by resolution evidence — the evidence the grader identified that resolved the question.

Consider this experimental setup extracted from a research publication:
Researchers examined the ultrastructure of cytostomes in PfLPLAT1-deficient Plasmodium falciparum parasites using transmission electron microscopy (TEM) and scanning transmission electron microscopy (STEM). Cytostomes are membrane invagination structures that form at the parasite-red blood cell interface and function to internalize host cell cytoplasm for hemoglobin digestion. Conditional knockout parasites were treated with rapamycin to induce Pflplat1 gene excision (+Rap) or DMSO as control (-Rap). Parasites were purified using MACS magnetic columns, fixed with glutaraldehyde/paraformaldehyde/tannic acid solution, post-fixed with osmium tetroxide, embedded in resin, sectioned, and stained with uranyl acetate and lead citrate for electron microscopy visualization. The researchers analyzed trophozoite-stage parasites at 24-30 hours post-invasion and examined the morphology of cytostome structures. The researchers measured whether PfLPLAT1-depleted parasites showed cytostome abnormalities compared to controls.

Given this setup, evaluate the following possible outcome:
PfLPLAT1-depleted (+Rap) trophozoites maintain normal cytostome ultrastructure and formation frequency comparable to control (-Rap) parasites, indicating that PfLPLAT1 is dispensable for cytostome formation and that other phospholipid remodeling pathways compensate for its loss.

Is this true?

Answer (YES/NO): NO